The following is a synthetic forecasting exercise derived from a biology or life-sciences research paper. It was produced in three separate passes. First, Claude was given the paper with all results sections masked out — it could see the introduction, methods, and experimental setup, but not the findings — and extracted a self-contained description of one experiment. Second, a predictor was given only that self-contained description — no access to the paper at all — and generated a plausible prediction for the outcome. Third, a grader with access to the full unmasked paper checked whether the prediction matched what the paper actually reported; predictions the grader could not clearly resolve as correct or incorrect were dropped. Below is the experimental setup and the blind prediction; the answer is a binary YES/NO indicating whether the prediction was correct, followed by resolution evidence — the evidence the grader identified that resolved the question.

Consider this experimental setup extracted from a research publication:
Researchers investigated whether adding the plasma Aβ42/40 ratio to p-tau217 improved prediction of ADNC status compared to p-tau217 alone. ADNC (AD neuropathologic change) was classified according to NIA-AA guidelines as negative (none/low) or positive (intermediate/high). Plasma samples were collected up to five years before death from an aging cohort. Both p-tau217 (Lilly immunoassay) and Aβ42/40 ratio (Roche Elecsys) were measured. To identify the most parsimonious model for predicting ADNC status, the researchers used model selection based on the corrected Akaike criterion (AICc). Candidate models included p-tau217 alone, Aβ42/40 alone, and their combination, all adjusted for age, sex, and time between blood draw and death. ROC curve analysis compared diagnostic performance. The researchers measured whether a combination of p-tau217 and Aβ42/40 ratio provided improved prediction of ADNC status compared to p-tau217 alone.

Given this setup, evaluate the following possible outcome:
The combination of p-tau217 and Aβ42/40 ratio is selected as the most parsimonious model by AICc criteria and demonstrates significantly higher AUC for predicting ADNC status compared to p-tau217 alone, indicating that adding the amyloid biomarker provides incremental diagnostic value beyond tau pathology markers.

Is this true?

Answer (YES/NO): NO